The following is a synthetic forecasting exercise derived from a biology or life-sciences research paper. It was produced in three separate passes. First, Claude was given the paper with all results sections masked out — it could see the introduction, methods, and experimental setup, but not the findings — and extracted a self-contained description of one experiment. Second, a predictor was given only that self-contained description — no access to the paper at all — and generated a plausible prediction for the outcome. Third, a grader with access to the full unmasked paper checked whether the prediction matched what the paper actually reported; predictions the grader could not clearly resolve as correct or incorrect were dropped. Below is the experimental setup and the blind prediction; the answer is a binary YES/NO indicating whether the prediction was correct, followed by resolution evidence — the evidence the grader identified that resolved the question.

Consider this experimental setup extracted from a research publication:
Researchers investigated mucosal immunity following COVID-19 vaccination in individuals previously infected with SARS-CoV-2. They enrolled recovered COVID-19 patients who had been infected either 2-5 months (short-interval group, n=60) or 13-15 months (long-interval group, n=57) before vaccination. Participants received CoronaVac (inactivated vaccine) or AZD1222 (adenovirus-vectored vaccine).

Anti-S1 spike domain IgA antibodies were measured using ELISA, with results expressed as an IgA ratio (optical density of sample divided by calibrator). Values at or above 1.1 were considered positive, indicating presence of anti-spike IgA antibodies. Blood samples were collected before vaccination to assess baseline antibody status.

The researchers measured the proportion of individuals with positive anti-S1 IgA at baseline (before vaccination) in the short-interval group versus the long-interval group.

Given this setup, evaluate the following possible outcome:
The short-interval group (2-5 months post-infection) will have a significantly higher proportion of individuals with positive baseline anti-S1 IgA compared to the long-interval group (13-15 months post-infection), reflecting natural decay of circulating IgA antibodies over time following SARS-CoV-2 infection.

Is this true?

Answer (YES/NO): NO